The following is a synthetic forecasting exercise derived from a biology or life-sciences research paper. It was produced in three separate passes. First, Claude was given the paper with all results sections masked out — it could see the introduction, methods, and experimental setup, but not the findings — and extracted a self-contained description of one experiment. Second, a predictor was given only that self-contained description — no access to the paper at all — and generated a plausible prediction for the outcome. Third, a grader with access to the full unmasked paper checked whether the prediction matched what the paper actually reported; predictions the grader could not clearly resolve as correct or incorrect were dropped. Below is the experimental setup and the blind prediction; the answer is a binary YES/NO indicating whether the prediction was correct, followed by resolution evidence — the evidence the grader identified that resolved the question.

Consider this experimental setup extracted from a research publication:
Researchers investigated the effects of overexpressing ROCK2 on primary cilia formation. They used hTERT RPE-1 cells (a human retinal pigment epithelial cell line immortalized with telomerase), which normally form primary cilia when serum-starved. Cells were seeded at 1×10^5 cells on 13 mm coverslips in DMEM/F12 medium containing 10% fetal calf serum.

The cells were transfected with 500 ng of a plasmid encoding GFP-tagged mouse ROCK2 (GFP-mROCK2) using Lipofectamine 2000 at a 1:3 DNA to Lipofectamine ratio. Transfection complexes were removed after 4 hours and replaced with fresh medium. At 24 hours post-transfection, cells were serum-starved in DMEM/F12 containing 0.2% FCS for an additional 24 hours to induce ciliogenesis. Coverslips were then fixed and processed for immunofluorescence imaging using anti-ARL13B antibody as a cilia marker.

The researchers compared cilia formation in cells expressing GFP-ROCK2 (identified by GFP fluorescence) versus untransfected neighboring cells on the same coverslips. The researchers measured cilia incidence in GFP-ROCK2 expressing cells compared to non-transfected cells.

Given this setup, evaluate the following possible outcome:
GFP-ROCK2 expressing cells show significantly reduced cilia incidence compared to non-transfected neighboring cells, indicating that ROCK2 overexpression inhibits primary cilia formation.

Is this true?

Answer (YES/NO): YES